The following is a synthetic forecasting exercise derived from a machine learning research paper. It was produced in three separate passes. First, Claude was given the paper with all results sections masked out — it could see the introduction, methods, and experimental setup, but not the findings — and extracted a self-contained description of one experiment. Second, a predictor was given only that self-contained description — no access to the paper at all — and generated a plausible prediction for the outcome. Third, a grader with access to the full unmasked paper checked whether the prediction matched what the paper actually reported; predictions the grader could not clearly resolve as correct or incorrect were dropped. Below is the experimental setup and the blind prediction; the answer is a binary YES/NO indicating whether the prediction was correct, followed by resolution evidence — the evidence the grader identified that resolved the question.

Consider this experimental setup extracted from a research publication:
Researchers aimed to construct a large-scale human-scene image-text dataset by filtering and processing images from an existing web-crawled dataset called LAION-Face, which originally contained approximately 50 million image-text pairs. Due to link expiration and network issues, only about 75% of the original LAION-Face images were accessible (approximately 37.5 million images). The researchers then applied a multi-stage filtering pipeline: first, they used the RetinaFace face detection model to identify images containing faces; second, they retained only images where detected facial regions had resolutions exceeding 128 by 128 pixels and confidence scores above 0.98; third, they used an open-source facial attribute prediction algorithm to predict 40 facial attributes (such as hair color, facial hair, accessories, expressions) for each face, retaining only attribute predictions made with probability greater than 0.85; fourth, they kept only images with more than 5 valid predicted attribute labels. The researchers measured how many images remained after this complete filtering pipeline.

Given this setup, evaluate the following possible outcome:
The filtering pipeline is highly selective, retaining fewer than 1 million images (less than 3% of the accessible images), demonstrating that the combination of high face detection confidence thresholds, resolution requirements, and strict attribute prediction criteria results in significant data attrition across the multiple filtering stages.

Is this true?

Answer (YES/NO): NO